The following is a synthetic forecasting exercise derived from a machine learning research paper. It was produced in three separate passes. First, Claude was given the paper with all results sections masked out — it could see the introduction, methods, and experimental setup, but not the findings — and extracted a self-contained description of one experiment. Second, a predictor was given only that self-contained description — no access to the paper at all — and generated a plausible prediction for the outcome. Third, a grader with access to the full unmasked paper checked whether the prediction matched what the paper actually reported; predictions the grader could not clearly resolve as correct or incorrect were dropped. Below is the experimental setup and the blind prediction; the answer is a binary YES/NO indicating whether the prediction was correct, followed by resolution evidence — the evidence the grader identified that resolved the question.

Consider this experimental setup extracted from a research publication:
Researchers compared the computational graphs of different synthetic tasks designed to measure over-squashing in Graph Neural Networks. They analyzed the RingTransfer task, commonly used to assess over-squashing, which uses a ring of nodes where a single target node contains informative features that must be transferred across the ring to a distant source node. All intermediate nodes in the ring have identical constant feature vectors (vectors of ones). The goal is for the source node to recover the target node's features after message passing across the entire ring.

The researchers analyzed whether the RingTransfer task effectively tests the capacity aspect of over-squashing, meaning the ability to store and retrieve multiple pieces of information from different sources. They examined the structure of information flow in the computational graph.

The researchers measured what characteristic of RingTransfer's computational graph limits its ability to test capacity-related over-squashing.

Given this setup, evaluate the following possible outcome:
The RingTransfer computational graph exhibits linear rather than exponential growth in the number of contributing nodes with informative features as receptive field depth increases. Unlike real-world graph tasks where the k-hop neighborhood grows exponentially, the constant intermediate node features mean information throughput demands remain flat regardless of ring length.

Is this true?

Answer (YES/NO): NO